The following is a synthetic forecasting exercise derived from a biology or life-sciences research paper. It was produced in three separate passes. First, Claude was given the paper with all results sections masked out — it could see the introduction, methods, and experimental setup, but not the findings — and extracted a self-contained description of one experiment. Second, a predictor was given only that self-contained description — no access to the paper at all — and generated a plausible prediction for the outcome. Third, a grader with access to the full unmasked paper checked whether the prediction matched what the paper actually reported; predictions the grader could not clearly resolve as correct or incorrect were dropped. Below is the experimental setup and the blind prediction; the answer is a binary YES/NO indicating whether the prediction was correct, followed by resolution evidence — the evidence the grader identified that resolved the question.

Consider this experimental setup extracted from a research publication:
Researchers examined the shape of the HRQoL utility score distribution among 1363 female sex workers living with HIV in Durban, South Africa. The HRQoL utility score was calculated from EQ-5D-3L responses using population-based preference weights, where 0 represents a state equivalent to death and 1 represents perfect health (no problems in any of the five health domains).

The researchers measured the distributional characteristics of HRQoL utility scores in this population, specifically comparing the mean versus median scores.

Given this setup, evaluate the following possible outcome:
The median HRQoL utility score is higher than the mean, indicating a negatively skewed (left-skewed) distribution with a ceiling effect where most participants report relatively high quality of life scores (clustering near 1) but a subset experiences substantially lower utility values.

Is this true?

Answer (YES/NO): YES